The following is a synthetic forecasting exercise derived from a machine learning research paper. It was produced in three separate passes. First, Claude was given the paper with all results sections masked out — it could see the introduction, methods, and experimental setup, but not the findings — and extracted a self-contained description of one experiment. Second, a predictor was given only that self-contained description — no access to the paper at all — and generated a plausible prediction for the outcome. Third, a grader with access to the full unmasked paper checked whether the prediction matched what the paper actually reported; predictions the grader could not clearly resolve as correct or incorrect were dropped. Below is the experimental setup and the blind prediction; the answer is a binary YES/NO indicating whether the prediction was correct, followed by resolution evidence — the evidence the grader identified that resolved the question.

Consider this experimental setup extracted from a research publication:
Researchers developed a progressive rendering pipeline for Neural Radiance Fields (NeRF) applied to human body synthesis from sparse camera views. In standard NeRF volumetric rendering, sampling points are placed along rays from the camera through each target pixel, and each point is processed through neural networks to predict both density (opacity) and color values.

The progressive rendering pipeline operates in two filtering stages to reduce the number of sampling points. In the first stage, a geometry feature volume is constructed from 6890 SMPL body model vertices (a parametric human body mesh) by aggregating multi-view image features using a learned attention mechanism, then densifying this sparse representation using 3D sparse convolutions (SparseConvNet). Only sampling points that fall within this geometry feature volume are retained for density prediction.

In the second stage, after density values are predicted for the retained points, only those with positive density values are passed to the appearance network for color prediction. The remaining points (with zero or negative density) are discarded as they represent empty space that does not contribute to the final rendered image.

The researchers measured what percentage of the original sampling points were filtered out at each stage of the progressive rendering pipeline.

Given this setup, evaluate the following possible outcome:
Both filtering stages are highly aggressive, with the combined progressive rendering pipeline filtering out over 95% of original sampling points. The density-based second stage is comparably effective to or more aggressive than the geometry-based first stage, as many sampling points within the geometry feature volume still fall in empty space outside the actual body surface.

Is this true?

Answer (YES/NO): NO